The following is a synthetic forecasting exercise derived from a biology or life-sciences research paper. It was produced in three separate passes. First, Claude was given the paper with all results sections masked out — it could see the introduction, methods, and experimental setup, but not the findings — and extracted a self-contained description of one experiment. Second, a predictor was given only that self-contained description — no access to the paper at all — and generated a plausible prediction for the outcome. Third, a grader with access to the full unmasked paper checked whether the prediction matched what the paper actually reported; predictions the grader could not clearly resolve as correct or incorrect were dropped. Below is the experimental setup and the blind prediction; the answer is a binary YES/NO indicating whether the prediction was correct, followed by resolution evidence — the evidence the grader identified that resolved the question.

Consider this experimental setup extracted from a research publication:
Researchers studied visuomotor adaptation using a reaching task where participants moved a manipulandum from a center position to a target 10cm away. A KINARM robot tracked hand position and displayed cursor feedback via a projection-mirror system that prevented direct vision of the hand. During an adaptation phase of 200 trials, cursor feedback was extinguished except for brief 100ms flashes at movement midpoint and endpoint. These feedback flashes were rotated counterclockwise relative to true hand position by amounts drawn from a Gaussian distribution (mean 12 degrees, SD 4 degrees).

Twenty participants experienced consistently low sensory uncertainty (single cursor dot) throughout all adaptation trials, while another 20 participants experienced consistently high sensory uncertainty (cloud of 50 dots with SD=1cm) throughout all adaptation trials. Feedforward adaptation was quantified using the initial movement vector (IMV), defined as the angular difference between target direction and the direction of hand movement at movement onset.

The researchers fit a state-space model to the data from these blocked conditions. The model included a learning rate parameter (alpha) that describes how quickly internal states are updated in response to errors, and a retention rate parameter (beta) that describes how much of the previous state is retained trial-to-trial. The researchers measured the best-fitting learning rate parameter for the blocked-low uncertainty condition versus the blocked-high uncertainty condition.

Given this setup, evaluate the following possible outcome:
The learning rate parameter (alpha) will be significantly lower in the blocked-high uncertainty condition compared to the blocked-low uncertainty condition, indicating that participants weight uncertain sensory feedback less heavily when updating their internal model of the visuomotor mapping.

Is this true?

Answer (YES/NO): YES